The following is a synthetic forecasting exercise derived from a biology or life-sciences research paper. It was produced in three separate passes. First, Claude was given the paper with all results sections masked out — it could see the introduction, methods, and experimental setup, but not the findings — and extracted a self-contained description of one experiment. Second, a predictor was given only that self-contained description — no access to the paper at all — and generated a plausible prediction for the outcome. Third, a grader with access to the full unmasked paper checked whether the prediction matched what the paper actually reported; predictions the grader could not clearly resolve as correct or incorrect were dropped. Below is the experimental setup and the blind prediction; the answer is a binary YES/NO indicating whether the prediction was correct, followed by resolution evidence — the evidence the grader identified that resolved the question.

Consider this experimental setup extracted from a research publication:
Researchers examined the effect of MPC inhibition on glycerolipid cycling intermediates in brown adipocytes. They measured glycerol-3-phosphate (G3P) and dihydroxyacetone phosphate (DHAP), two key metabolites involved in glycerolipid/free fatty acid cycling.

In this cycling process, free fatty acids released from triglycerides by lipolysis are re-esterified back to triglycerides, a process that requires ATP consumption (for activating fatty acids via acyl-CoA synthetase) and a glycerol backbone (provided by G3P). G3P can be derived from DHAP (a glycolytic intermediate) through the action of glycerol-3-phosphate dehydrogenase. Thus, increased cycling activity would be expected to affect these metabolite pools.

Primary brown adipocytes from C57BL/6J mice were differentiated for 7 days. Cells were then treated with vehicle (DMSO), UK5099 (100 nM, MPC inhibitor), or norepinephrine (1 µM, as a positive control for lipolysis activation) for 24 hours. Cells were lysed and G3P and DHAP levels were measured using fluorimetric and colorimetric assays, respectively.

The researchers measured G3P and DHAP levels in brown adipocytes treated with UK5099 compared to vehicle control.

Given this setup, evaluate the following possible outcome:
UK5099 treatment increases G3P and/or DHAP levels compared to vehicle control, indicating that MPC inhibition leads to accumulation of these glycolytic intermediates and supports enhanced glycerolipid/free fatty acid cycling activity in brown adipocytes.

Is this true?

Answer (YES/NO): NO